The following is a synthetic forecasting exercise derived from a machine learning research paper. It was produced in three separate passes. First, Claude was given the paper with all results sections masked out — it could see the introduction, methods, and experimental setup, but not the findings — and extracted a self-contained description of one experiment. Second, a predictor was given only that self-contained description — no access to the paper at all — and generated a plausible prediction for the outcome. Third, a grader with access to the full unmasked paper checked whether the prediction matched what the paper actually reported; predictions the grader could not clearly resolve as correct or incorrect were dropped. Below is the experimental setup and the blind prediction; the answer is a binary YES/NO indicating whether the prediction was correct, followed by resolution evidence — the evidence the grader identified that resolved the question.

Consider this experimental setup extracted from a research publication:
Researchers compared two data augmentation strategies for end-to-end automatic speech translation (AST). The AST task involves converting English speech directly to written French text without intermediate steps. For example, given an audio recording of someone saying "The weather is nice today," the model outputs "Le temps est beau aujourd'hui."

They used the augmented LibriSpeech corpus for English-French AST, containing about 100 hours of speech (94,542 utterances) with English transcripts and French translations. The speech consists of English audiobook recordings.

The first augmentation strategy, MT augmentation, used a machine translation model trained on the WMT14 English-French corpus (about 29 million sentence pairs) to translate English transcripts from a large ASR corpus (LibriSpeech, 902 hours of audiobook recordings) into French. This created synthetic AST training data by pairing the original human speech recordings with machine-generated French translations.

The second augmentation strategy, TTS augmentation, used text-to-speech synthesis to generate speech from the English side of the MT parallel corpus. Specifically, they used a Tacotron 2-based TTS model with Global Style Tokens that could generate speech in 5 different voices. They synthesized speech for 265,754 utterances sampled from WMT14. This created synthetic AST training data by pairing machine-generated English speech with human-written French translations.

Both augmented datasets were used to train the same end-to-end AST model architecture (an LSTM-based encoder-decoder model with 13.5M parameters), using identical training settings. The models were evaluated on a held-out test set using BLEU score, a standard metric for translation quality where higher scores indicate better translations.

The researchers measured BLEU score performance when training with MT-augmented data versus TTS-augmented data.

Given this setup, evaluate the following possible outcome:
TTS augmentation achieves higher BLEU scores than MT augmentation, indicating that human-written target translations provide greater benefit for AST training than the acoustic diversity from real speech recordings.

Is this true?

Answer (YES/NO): NO